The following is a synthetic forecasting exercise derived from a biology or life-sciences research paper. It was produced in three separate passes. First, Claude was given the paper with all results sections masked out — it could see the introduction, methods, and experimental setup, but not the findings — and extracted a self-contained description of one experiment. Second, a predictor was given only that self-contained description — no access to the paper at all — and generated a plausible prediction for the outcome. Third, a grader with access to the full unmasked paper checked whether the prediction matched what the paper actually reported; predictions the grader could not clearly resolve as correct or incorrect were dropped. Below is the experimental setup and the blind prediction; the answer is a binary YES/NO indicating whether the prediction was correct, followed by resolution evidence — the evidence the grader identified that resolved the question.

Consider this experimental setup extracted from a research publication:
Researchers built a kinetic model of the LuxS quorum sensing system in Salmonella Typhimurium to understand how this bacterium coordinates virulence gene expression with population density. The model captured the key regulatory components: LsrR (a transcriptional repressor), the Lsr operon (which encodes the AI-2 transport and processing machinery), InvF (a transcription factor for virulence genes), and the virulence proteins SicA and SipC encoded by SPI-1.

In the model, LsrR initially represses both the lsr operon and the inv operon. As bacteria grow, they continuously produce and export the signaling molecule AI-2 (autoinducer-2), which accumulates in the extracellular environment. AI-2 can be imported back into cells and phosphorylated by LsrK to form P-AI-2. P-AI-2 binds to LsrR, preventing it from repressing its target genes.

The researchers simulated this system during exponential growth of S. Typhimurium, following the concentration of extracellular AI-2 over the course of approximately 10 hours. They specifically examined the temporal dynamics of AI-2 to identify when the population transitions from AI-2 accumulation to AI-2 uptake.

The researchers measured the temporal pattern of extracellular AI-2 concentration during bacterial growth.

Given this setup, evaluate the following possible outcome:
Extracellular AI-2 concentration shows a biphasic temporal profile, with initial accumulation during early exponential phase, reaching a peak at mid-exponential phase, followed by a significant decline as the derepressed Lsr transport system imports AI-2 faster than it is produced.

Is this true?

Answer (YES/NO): YES